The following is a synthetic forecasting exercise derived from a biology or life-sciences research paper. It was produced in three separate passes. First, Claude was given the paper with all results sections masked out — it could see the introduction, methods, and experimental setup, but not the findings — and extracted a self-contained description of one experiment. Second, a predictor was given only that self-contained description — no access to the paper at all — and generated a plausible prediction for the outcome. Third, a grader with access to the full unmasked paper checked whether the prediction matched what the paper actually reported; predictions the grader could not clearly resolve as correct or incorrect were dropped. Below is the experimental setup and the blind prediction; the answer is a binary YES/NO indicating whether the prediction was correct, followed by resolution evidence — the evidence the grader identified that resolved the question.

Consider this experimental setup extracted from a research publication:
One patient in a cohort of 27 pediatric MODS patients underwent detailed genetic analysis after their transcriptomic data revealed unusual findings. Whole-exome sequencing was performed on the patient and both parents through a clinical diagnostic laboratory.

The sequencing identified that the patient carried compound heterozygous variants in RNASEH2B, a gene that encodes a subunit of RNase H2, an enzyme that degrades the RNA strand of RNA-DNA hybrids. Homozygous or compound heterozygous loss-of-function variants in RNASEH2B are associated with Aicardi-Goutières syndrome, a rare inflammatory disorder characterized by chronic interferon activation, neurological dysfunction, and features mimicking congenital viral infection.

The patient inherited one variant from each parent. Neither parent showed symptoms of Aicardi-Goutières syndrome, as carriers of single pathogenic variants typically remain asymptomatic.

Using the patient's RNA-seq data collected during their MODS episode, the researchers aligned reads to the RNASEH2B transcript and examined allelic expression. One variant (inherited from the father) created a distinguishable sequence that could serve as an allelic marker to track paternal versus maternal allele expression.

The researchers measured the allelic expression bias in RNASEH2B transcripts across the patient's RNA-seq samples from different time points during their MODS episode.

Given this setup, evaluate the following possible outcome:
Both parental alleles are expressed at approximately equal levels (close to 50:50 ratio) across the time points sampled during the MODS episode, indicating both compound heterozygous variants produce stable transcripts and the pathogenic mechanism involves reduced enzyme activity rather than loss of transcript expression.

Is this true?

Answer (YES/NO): NO